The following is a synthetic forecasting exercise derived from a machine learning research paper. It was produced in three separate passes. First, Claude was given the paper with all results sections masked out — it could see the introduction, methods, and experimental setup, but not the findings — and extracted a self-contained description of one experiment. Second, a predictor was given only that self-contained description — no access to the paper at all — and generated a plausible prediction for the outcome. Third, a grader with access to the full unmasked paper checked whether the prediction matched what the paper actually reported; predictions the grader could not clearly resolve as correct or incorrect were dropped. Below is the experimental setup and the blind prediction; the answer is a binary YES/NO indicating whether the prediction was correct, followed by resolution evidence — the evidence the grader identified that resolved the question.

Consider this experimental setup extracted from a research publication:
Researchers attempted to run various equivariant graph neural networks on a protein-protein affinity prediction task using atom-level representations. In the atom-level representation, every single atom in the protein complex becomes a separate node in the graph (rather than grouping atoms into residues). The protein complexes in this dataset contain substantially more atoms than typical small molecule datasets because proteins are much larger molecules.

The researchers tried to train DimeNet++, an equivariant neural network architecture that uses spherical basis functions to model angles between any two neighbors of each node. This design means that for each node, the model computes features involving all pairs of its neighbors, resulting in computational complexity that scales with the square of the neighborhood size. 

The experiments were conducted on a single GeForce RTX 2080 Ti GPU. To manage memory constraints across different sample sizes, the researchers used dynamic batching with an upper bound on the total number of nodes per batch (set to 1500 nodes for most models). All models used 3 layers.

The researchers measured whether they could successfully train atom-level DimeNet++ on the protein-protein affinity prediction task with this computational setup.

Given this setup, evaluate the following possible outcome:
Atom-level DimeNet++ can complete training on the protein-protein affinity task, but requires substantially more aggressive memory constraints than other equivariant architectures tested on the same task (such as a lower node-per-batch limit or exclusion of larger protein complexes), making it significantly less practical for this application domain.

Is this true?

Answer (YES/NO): NO